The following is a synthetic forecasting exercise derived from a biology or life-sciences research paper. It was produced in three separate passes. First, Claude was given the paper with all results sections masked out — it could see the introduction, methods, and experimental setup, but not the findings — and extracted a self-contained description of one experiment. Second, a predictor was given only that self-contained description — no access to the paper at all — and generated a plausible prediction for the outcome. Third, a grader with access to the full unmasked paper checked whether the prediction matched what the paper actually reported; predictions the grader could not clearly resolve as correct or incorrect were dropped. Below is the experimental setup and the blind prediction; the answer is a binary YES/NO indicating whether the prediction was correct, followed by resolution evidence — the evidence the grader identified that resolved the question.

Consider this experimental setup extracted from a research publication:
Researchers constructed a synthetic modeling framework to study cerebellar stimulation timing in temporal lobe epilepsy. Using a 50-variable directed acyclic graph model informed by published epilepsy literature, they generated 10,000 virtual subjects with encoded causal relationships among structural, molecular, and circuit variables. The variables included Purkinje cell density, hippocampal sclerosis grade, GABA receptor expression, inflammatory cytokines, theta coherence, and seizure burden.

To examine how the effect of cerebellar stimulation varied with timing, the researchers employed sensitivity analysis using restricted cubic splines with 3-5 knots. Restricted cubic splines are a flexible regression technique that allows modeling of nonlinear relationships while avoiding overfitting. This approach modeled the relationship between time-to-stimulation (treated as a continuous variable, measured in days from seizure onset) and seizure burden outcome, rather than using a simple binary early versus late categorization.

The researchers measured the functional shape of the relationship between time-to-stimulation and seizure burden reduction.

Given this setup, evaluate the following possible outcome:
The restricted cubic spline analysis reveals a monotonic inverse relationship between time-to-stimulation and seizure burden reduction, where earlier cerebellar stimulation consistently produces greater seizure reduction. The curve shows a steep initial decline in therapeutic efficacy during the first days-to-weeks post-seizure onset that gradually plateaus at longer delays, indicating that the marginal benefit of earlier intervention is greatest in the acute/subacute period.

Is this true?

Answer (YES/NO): YES